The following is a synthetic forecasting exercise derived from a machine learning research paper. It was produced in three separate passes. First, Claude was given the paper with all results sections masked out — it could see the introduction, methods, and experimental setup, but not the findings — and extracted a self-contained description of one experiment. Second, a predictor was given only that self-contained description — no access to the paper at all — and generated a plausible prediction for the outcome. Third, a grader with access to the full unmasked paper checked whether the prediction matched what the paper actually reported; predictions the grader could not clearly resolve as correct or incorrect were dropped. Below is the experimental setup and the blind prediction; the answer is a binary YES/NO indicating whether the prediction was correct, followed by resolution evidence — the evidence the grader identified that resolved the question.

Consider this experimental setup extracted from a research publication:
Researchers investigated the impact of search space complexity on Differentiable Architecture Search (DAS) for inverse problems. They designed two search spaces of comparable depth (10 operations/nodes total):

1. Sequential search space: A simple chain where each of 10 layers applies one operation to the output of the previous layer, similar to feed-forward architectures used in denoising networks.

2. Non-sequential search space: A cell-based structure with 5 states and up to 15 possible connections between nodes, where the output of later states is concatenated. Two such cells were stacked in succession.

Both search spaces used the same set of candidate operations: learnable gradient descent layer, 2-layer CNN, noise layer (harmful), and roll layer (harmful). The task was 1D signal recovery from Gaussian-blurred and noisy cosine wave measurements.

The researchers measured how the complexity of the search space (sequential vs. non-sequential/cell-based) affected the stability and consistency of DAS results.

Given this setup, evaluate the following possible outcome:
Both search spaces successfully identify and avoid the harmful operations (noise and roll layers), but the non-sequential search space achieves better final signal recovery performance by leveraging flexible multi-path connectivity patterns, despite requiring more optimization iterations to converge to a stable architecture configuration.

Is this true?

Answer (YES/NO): NO